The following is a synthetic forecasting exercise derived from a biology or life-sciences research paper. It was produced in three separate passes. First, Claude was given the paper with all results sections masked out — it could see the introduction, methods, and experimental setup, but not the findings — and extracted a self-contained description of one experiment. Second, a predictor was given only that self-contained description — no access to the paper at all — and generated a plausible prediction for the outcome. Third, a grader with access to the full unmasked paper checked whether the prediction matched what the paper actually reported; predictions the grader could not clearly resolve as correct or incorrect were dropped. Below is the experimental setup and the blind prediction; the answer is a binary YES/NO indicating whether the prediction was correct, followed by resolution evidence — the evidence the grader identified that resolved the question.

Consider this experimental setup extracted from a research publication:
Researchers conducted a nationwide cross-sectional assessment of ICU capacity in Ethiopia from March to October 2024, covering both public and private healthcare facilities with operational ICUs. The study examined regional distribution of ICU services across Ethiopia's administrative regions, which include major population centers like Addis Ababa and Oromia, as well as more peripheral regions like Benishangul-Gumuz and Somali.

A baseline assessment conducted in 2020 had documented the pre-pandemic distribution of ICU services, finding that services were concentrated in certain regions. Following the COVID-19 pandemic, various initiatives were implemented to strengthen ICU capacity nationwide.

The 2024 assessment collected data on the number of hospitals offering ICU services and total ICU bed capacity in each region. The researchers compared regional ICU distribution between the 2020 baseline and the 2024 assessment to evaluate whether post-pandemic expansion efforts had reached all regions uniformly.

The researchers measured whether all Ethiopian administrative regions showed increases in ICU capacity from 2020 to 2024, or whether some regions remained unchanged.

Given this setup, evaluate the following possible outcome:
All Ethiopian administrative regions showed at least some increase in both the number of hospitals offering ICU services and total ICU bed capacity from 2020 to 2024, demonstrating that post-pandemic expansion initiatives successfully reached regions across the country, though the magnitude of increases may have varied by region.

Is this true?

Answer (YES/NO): NO